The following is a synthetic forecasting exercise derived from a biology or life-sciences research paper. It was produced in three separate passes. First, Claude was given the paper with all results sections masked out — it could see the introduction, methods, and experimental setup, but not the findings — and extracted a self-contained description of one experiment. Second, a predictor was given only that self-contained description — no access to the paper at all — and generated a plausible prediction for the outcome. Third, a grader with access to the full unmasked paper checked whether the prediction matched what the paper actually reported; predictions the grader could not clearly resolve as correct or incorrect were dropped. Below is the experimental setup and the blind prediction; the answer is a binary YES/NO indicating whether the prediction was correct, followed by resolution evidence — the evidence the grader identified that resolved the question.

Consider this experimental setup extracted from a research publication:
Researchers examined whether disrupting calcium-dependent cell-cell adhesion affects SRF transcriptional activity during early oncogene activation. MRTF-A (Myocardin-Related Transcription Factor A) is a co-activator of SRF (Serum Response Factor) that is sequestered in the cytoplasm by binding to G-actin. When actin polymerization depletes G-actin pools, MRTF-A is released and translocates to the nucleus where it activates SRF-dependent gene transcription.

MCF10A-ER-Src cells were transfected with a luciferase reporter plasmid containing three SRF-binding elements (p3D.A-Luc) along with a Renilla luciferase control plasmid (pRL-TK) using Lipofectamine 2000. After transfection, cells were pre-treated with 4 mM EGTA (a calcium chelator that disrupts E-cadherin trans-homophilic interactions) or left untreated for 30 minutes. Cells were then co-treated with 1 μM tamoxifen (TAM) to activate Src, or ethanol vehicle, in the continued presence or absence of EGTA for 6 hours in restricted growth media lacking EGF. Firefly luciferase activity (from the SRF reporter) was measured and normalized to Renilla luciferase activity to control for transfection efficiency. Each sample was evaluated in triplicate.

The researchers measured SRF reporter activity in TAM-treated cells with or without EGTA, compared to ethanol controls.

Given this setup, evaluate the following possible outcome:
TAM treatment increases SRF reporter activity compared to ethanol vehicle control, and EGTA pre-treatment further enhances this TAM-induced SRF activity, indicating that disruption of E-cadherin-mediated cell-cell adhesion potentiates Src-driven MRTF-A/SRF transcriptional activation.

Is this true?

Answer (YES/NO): NO